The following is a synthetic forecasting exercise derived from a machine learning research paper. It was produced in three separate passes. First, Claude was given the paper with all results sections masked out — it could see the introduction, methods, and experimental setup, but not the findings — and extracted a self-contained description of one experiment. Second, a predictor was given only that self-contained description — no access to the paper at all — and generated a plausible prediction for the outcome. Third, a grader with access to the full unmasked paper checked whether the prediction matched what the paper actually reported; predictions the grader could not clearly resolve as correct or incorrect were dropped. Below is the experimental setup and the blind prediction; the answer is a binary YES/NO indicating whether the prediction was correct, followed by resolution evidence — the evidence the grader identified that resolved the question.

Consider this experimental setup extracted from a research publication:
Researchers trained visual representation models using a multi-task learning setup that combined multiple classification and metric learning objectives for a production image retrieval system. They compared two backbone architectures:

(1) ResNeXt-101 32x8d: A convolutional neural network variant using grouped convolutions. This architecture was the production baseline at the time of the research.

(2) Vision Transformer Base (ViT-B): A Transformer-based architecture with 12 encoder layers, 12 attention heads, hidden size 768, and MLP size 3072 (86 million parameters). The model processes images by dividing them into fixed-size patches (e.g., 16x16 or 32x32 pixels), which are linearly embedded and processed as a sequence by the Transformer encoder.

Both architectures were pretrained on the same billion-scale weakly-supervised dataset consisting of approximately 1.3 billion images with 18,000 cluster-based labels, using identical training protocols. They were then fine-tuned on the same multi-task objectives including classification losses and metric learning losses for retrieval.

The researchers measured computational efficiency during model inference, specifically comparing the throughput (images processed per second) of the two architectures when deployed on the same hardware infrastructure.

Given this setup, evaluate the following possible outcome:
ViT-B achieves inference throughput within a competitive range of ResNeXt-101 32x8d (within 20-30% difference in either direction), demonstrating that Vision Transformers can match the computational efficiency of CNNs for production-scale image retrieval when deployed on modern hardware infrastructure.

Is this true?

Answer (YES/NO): YES